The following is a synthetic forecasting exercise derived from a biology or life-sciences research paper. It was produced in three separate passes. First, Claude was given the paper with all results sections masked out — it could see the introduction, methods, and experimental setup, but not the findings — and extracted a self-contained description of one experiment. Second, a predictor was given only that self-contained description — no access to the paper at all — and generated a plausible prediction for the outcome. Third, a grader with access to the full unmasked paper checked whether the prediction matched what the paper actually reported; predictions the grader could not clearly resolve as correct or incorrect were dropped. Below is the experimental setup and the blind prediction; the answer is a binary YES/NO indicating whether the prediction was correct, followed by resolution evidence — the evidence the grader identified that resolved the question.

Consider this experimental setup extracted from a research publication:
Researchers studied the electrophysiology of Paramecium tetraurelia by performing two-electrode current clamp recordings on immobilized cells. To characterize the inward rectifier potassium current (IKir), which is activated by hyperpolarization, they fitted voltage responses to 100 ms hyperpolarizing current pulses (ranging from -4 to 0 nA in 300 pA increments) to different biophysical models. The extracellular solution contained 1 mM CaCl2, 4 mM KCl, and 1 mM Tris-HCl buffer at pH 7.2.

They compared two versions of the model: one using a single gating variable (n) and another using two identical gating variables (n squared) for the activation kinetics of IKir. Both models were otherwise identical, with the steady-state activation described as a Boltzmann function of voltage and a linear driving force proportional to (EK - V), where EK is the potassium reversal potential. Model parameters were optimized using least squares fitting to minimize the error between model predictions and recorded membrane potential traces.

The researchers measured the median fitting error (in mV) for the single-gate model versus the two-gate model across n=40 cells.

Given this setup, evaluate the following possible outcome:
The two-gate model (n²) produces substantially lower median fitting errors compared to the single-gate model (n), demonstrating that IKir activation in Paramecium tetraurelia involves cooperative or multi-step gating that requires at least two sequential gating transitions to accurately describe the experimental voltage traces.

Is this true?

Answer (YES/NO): NO